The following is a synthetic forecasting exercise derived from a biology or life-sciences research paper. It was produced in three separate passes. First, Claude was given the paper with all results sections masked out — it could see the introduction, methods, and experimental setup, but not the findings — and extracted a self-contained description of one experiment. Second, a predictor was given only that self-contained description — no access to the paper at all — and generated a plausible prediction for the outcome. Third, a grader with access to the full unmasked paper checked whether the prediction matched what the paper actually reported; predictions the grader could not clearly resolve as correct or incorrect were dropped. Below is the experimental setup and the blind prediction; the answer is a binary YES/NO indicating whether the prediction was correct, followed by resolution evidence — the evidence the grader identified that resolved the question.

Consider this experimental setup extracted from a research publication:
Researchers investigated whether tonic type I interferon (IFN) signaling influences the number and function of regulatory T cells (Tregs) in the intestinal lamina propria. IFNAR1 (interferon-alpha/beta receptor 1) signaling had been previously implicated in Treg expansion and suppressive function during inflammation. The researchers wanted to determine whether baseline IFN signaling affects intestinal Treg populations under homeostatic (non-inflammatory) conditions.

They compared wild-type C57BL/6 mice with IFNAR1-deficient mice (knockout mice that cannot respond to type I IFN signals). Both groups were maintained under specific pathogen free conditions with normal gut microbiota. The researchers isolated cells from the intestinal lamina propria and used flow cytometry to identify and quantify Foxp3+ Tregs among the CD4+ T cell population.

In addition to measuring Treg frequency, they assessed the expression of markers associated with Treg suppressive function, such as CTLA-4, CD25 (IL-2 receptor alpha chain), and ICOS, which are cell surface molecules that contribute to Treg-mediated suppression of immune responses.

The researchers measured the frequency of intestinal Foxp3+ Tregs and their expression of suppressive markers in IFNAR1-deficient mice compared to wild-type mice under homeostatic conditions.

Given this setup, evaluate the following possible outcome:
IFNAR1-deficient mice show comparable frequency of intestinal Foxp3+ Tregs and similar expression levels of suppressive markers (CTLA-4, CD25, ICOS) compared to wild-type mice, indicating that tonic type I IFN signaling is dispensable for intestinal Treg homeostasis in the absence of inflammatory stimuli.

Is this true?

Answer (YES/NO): NO